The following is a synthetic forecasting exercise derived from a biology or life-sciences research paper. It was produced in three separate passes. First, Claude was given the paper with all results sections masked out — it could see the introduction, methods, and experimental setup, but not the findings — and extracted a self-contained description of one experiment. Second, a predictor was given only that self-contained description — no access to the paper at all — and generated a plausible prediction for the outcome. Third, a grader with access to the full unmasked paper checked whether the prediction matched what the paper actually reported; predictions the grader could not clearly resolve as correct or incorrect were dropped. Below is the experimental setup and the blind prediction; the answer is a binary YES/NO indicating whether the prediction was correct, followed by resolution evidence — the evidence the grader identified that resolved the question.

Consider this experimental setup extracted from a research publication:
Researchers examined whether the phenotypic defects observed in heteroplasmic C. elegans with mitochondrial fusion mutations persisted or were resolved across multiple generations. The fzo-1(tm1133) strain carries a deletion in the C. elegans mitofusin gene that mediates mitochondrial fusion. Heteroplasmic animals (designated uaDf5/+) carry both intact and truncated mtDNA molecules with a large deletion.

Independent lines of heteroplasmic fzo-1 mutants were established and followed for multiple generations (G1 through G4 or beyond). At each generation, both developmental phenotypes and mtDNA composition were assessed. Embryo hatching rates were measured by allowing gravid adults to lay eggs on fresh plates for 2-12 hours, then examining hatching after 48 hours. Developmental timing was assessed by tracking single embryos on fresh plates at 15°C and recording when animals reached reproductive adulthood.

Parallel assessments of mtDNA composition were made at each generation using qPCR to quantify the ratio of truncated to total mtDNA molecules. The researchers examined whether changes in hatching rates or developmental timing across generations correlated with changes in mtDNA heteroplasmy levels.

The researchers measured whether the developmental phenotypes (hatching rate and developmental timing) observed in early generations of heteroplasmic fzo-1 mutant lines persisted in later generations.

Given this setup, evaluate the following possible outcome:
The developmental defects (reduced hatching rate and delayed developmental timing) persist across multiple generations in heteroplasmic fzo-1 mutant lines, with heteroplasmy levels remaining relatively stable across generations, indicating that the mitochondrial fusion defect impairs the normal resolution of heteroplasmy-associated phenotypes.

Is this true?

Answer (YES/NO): NO